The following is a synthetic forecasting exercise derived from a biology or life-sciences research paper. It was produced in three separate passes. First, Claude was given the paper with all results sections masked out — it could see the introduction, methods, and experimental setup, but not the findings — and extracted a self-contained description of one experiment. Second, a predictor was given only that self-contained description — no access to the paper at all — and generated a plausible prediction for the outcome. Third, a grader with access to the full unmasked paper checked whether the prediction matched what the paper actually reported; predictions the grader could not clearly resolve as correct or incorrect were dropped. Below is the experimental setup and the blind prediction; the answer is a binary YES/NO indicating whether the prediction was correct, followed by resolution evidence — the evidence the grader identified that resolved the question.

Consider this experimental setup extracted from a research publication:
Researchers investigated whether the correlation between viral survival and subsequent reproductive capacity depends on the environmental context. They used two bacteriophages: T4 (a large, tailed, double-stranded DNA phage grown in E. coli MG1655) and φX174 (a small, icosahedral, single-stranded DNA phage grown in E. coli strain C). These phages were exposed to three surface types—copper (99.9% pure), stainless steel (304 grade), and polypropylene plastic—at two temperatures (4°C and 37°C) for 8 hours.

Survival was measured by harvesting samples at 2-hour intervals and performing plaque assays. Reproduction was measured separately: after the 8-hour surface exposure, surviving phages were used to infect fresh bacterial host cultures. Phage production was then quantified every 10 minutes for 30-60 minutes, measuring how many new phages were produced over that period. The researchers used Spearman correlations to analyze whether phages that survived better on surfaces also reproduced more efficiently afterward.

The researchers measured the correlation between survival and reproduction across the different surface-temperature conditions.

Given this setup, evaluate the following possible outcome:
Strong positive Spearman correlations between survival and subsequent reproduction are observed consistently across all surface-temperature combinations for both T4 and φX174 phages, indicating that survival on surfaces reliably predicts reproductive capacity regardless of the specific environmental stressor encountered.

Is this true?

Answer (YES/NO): NO